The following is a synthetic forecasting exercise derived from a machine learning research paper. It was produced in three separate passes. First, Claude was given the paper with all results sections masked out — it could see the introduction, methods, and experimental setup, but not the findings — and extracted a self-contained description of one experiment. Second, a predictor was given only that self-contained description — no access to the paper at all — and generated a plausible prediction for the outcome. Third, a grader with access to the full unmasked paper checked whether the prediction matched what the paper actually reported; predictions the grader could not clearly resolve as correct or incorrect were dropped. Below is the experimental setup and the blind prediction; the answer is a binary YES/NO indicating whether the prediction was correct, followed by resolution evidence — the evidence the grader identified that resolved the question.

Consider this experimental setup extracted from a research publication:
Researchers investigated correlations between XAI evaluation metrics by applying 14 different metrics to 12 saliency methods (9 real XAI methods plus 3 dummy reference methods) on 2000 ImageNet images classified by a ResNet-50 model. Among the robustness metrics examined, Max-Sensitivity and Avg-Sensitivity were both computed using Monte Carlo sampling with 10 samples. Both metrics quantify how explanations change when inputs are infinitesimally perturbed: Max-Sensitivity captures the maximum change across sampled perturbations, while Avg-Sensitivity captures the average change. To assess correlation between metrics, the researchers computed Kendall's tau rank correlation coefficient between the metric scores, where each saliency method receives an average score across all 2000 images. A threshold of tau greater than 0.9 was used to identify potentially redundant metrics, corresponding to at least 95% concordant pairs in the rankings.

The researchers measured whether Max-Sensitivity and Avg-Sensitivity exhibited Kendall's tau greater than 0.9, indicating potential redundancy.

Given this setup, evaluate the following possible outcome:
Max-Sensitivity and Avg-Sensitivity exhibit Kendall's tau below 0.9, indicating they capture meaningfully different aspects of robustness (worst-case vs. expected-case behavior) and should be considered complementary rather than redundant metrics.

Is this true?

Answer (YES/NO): NO